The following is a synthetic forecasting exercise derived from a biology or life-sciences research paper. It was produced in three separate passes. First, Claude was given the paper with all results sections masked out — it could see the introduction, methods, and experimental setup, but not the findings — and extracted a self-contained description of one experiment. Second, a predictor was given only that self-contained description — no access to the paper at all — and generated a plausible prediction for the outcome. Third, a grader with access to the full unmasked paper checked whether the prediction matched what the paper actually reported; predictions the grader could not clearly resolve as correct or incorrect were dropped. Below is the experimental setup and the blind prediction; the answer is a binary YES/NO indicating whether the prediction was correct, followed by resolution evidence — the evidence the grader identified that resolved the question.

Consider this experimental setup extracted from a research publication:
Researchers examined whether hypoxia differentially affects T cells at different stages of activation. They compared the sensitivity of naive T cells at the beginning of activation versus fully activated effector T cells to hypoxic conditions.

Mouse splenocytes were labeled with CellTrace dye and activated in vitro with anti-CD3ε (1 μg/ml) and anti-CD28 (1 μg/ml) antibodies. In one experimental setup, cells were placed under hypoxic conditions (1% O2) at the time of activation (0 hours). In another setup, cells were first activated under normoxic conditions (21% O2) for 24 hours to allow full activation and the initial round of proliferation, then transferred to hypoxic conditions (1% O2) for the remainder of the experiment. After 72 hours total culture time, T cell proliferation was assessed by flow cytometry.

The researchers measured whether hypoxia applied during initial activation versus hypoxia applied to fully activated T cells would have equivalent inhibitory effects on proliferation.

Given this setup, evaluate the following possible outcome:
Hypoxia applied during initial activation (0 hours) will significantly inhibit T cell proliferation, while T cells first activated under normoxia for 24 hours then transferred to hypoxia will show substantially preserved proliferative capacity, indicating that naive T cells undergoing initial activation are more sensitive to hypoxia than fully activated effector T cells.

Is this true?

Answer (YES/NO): YES